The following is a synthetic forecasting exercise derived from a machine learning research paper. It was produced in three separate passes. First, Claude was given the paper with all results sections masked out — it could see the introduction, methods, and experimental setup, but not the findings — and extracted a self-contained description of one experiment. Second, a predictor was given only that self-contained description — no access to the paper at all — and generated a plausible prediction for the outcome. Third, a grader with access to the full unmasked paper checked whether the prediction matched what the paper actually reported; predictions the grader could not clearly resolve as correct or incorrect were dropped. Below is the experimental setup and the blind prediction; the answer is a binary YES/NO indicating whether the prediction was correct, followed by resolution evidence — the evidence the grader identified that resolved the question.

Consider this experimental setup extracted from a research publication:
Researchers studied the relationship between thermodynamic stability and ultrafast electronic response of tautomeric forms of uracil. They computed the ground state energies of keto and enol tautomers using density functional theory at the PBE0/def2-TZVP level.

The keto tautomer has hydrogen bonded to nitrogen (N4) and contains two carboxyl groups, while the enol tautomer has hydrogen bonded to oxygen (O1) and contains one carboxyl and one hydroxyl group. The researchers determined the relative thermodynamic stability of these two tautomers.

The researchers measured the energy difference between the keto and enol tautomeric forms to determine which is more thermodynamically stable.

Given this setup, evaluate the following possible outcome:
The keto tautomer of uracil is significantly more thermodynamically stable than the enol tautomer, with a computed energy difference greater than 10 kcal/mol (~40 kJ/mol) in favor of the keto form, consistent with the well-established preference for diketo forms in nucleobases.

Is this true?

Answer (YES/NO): YES